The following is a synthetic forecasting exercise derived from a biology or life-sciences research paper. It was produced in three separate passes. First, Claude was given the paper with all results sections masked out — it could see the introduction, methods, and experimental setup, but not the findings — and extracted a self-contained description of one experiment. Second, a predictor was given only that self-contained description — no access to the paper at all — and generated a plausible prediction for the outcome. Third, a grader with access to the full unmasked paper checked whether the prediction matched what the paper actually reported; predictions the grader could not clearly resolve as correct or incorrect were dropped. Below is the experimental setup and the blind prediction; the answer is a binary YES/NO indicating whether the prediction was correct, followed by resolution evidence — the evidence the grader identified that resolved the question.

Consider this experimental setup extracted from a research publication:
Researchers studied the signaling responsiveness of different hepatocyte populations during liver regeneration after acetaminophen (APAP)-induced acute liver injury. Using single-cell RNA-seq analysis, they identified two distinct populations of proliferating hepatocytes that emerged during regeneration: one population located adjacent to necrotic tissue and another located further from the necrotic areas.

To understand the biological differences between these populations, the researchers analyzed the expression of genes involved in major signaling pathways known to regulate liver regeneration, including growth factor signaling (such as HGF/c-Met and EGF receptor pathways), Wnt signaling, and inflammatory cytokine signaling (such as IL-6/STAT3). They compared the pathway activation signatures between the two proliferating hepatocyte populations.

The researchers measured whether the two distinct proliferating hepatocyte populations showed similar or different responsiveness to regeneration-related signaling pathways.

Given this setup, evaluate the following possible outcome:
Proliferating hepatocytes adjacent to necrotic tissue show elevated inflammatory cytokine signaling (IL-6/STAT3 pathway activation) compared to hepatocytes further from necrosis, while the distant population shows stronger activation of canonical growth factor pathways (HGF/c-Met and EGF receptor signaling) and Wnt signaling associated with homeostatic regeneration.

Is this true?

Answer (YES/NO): NO